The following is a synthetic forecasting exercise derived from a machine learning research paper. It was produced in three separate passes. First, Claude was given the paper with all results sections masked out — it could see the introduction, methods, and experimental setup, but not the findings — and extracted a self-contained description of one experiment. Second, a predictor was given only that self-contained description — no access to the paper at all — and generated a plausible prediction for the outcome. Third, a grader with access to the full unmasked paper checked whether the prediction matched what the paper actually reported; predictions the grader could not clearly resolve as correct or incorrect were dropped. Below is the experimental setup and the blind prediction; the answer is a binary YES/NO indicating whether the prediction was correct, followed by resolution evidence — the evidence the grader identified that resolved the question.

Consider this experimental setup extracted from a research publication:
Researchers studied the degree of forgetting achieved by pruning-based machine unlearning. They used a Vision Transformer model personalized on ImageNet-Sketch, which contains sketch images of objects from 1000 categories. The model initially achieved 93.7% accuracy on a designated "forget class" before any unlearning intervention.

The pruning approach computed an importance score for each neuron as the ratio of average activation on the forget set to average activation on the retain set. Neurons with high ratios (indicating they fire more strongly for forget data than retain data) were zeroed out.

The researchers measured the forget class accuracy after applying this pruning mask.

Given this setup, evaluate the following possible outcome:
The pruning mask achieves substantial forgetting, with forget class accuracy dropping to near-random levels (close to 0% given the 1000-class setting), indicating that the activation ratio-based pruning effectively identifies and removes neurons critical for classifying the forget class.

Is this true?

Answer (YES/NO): NO